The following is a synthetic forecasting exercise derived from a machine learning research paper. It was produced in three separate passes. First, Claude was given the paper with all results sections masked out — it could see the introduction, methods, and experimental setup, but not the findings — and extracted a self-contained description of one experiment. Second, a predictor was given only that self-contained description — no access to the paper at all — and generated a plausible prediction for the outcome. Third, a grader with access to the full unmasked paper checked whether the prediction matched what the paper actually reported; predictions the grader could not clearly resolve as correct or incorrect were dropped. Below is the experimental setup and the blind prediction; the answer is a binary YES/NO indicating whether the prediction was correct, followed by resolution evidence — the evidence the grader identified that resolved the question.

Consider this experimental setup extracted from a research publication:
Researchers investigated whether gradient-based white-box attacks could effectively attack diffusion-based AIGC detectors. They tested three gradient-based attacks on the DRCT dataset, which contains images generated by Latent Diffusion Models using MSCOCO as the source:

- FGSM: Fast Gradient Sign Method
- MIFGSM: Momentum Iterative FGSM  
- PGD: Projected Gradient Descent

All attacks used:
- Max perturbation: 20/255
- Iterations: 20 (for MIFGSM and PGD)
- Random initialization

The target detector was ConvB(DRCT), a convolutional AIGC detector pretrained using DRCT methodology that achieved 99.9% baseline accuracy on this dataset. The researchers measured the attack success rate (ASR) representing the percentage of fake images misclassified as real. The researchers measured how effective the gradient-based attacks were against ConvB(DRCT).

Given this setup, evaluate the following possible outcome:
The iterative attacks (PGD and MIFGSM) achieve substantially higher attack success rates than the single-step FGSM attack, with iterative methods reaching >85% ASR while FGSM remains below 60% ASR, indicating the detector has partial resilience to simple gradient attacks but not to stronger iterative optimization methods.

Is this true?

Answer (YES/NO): NO